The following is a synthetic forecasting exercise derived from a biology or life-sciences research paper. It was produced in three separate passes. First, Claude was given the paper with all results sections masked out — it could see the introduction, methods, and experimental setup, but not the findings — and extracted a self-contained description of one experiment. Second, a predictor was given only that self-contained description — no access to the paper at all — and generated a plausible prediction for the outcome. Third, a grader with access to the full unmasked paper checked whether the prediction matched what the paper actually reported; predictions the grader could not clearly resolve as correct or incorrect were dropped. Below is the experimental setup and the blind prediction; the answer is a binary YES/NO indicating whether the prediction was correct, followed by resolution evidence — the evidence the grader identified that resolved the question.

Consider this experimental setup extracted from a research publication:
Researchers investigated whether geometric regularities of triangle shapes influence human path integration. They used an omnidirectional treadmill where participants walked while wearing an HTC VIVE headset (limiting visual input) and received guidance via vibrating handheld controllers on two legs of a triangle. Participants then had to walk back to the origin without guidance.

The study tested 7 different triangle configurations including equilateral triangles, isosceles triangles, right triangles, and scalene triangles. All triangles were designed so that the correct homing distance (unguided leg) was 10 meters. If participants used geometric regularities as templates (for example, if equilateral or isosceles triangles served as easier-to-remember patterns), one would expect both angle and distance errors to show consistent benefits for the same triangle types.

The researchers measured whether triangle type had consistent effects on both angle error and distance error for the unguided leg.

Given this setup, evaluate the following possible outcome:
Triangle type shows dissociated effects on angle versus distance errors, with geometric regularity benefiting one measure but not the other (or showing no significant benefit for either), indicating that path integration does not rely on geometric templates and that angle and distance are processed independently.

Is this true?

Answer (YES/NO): YES